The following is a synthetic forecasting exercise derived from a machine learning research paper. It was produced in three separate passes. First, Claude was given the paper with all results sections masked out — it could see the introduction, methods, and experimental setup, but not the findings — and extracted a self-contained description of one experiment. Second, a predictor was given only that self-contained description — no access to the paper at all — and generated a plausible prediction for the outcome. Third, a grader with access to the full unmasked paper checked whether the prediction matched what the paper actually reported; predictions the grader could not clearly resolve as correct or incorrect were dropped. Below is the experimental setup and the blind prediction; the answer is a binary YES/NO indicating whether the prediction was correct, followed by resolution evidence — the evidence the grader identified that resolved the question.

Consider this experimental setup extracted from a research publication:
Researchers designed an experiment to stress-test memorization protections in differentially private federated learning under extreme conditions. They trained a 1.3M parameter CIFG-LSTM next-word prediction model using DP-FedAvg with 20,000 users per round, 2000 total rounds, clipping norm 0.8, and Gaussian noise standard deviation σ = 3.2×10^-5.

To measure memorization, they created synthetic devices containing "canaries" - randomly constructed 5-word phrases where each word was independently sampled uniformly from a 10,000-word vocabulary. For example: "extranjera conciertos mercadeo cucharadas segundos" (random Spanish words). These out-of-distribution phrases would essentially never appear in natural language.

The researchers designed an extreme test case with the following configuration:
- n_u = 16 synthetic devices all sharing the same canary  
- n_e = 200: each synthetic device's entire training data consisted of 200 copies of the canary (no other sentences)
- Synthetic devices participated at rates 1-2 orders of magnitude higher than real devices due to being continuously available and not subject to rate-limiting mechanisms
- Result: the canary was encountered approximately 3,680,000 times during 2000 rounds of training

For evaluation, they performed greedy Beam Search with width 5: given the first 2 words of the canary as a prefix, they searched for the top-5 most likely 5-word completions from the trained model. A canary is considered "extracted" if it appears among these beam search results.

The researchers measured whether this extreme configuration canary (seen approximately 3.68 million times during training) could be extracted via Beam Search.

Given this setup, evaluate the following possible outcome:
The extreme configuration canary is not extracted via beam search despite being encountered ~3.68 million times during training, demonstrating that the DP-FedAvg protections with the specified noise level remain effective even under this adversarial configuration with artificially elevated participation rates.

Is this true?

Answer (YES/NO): NO